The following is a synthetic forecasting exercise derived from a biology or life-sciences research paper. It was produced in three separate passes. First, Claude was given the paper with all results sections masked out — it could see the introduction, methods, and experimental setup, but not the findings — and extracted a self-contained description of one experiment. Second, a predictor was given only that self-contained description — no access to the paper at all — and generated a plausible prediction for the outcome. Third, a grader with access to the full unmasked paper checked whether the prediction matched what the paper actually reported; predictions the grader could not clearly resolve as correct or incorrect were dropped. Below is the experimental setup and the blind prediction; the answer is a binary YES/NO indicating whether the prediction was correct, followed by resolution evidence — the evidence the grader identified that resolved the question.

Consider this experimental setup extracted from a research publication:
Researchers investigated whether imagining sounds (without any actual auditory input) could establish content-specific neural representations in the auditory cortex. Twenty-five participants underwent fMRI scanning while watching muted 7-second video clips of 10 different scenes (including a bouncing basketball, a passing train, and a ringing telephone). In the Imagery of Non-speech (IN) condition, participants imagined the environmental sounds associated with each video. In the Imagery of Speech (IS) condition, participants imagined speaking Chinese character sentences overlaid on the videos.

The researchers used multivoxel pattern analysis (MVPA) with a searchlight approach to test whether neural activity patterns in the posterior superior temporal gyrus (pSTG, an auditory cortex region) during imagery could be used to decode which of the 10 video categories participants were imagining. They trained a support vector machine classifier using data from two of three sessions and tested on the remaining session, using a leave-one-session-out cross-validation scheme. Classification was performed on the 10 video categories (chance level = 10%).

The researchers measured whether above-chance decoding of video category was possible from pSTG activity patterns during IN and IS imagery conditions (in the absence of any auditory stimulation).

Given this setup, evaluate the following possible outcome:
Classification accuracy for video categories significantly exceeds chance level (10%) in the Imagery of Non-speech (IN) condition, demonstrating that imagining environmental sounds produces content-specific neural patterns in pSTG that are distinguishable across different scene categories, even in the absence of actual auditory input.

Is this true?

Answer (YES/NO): YES